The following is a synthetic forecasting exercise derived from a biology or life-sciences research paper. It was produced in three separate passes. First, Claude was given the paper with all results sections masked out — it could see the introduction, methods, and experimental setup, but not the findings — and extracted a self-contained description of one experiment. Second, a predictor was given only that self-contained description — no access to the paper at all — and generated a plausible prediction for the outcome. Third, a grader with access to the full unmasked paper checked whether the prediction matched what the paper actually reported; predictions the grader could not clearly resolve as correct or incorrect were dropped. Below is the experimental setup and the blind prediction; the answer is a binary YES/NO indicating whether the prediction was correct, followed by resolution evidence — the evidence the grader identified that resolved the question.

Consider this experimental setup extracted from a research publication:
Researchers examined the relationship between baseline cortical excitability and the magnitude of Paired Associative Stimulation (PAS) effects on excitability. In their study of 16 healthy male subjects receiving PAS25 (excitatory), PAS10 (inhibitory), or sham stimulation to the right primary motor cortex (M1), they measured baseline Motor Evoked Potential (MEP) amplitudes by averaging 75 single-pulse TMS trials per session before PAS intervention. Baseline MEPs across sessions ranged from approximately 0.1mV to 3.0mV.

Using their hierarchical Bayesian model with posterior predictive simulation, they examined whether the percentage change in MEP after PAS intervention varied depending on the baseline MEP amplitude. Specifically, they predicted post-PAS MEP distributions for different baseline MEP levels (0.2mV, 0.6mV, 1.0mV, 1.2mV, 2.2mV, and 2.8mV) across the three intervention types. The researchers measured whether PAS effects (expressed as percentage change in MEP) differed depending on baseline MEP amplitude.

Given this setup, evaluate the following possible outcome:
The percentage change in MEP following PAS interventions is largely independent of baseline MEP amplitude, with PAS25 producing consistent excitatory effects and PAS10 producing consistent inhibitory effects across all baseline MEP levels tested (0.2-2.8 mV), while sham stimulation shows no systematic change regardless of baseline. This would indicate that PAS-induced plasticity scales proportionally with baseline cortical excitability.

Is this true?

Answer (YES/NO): NO